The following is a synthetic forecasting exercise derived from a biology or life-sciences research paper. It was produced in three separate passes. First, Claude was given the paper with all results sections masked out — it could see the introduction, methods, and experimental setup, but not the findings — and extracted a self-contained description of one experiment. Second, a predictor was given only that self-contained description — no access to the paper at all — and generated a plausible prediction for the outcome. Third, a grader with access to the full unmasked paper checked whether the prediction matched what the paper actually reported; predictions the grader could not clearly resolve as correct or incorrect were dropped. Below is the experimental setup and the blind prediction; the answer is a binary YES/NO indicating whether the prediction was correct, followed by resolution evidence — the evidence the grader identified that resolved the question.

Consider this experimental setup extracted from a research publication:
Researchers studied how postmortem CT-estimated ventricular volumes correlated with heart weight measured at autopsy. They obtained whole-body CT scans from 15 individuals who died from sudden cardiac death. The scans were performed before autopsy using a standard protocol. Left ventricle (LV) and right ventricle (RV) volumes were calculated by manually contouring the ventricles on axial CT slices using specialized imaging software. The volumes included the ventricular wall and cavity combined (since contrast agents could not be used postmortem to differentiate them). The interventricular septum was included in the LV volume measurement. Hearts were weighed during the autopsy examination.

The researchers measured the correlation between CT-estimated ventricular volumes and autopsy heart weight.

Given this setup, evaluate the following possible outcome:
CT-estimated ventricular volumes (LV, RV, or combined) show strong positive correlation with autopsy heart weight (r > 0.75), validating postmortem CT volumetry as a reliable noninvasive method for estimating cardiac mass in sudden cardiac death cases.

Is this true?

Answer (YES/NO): YES